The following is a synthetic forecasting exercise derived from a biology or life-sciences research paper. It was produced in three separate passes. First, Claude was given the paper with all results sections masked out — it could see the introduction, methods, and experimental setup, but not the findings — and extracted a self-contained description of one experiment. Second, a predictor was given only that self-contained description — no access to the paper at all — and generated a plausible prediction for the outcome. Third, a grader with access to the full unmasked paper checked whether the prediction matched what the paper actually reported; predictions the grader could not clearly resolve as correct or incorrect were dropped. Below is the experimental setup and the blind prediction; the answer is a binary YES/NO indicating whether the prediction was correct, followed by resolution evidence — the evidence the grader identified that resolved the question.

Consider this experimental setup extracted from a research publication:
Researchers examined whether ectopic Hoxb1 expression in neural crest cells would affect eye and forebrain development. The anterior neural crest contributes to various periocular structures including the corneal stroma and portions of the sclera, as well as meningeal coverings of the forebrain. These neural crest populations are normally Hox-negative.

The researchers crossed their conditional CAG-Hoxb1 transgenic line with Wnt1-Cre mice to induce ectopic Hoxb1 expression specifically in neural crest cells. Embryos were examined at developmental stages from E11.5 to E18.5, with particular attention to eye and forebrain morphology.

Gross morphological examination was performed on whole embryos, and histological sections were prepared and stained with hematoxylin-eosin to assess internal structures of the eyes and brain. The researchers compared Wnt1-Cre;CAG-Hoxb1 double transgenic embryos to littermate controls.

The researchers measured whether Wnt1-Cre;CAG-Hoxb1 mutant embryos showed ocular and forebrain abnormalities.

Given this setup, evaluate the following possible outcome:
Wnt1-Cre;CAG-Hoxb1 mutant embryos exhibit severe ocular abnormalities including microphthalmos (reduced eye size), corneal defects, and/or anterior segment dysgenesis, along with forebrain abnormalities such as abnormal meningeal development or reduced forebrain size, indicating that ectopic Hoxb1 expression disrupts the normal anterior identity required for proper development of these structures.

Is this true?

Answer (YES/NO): YES